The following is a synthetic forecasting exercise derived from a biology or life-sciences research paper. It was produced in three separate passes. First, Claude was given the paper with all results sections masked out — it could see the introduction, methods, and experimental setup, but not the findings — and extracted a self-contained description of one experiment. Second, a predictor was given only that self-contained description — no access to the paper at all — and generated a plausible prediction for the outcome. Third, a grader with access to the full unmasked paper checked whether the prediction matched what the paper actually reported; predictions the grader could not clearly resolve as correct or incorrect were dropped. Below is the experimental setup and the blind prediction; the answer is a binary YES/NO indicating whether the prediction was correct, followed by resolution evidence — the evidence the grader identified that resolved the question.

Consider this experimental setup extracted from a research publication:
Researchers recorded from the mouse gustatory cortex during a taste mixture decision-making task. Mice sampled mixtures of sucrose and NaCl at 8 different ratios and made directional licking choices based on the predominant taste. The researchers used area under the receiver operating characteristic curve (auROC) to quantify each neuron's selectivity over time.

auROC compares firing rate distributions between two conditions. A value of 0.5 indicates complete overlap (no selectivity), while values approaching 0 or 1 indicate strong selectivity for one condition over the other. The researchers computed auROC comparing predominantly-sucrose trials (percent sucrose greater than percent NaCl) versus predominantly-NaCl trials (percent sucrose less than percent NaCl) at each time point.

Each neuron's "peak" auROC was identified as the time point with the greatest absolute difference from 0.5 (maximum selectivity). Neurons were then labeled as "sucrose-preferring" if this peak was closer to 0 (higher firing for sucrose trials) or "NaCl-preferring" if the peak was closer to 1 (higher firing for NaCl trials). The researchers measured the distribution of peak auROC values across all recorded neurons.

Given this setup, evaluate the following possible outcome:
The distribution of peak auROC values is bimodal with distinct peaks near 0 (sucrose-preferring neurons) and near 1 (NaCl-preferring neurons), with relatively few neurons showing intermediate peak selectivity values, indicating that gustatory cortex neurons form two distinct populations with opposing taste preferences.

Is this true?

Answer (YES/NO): NO